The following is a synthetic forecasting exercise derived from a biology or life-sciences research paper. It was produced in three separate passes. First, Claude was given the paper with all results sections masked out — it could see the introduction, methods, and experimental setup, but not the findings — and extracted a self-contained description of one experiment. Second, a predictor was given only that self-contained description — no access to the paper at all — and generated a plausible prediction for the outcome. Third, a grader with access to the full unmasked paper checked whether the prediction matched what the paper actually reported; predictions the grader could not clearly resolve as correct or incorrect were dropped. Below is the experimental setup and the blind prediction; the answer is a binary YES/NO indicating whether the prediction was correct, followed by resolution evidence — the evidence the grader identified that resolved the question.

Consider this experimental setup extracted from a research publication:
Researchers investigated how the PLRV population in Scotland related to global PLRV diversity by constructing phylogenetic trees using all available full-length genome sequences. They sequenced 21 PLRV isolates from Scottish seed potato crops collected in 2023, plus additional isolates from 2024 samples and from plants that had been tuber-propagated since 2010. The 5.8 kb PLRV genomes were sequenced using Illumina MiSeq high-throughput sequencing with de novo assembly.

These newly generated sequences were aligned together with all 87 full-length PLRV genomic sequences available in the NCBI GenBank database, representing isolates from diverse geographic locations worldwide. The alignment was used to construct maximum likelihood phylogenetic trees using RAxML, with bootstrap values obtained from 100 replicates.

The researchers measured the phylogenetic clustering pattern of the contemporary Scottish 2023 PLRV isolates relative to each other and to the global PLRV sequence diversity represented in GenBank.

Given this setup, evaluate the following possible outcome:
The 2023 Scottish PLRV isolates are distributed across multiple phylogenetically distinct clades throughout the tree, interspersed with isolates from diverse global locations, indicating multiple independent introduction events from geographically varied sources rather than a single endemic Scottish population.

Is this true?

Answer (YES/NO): NO